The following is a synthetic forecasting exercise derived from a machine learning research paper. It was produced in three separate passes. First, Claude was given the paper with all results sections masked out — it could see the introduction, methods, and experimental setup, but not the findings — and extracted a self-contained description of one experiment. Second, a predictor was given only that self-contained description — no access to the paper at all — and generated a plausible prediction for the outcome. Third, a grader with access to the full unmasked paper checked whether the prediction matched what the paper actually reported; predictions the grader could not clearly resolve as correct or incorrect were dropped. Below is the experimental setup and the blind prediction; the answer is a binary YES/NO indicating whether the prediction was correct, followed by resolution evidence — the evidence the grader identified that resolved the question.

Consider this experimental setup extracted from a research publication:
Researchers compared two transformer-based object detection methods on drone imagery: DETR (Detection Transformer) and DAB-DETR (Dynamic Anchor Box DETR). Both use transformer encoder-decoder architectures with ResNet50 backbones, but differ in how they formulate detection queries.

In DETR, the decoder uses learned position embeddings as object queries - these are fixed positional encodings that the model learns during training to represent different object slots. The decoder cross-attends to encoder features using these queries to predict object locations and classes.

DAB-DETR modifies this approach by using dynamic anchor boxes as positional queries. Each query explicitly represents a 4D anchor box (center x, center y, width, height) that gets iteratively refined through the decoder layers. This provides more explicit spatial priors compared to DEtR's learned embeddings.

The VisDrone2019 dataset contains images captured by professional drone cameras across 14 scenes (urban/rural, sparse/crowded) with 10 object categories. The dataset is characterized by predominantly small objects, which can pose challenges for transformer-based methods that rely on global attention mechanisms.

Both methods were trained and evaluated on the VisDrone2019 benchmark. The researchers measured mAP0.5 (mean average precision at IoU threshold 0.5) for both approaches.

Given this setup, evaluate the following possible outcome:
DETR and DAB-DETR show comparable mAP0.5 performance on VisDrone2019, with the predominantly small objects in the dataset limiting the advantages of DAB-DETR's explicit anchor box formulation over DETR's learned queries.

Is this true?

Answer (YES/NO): NO